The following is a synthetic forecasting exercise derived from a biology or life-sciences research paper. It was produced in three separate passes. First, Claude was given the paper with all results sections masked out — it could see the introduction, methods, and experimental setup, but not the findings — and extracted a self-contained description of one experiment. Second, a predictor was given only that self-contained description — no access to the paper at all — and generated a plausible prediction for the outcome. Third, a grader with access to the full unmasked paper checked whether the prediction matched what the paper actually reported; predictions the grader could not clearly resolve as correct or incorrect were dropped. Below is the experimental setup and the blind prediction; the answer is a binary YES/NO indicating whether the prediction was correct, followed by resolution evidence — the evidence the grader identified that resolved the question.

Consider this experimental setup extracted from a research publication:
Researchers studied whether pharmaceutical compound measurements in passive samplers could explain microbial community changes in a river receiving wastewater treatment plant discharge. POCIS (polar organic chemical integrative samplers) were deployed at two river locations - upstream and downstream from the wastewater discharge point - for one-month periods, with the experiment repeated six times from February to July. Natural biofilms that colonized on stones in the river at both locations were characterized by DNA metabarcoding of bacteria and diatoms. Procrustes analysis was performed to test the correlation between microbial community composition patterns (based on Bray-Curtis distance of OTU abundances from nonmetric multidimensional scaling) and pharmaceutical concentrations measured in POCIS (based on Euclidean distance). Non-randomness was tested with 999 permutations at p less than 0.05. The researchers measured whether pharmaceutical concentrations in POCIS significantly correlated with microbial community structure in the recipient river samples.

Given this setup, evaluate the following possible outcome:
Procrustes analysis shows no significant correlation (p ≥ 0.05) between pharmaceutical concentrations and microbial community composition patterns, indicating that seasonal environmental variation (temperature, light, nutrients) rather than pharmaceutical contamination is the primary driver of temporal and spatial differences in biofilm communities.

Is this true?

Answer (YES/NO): NO